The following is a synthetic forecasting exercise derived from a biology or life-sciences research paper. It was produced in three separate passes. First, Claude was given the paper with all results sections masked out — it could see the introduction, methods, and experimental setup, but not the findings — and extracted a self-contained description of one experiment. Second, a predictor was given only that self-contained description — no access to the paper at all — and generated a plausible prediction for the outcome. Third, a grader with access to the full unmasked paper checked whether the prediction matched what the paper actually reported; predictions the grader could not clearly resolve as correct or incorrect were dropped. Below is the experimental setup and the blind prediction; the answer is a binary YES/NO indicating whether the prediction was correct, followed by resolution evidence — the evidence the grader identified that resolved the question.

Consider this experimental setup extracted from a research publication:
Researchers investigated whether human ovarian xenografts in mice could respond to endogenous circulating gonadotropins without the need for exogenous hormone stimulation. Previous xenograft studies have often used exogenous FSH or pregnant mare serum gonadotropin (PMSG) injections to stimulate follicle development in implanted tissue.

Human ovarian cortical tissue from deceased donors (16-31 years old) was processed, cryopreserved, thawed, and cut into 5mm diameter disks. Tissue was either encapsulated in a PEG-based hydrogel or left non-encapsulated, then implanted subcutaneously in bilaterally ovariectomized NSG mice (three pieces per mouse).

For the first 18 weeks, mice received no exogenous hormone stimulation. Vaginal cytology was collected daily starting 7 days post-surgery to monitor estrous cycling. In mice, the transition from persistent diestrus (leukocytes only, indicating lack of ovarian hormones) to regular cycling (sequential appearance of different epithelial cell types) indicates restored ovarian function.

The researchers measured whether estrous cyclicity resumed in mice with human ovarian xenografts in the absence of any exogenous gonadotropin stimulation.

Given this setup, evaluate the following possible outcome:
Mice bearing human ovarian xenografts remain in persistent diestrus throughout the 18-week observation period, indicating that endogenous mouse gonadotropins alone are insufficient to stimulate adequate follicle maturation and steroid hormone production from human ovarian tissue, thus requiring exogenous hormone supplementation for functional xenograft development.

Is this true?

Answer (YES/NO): NO